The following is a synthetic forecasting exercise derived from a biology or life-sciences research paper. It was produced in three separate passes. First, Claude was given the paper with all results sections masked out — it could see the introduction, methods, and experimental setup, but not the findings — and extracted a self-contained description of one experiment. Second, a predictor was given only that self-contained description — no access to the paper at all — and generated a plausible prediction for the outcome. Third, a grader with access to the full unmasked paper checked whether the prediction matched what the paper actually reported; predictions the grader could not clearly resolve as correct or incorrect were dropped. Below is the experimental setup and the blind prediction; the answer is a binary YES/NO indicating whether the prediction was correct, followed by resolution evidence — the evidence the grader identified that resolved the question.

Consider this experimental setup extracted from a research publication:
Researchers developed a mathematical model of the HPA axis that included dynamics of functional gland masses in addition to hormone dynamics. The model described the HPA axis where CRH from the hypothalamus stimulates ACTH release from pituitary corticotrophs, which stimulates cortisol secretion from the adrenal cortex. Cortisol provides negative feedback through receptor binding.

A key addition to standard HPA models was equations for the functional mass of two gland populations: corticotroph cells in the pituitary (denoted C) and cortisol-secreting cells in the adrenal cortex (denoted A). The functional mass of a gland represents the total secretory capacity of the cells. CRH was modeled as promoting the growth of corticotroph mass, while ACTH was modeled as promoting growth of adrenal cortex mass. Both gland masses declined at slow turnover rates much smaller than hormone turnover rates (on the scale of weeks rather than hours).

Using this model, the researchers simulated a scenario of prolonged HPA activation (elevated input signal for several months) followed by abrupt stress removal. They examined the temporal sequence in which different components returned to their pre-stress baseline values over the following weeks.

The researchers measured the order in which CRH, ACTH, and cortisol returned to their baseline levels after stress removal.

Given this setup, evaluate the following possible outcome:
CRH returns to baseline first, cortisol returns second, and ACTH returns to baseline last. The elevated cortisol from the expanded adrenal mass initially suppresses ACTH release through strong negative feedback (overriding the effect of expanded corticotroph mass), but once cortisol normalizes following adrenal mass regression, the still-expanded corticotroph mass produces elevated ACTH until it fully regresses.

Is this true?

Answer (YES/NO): NO